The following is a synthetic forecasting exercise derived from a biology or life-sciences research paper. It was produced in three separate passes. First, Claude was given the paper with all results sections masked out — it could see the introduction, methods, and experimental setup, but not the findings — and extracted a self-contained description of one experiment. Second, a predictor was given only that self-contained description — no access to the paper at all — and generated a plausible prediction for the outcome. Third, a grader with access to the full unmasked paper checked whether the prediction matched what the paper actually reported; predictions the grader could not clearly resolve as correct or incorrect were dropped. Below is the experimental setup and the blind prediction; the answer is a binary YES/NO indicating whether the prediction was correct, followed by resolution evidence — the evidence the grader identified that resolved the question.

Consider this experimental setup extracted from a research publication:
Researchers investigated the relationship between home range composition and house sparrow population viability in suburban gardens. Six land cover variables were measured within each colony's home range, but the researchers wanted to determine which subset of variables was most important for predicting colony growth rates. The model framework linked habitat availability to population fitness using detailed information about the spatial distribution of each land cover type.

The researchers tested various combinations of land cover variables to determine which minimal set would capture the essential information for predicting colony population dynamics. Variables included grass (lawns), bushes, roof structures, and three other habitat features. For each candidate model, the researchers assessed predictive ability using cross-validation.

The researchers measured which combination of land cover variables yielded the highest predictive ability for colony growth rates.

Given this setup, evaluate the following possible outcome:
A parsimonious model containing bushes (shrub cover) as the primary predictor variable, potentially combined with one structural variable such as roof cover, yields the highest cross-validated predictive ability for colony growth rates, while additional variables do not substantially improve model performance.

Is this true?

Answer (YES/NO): NO